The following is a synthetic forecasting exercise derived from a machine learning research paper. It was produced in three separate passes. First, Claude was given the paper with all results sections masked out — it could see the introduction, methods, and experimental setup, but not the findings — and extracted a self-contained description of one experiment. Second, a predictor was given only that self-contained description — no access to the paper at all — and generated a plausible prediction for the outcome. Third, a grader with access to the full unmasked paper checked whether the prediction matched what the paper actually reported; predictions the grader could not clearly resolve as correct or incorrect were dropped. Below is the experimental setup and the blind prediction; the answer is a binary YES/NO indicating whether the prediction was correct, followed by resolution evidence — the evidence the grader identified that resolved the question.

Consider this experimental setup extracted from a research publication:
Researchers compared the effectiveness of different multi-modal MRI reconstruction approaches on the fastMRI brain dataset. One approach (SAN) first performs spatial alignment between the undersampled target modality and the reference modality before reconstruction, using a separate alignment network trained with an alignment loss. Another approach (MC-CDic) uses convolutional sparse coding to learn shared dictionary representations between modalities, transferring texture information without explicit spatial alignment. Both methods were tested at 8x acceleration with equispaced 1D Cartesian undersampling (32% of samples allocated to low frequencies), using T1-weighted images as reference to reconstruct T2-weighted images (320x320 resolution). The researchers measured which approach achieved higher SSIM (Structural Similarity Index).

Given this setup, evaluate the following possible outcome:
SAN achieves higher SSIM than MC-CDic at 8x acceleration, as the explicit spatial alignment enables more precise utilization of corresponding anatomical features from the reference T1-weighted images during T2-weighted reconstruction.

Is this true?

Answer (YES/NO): YES